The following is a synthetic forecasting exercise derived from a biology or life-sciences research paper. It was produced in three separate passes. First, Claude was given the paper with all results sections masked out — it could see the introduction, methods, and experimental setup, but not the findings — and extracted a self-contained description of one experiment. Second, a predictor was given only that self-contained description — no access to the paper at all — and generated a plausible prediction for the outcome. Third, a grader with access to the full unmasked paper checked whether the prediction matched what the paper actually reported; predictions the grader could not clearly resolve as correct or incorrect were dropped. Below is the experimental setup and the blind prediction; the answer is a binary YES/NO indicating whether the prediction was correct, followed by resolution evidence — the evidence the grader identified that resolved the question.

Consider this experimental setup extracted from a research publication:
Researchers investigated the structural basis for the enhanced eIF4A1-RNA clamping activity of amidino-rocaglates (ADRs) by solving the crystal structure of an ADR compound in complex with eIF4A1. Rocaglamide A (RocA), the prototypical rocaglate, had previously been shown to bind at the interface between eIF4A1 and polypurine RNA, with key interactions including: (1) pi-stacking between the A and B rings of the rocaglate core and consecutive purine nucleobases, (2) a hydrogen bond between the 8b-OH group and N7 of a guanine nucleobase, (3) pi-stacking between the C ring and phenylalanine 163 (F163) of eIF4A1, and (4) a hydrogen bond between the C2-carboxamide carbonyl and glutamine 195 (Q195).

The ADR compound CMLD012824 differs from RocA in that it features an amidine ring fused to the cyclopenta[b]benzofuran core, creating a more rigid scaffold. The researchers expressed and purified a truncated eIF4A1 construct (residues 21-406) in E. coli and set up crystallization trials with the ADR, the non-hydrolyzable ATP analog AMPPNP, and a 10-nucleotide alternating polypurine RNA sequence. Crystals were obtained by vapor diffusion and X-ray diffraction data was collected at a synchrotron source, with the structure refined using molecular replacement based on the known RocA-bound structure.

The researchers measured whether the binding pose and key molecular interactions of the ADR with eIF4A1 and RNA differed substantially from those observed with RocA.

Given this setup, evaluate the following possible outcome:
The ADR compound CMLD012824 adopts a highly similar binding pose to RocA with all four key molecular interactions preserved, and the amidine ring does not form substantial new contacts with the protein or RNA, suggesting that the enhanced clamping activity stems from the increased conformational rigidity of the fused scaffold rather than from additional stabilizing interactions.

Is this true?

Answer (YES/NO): YES